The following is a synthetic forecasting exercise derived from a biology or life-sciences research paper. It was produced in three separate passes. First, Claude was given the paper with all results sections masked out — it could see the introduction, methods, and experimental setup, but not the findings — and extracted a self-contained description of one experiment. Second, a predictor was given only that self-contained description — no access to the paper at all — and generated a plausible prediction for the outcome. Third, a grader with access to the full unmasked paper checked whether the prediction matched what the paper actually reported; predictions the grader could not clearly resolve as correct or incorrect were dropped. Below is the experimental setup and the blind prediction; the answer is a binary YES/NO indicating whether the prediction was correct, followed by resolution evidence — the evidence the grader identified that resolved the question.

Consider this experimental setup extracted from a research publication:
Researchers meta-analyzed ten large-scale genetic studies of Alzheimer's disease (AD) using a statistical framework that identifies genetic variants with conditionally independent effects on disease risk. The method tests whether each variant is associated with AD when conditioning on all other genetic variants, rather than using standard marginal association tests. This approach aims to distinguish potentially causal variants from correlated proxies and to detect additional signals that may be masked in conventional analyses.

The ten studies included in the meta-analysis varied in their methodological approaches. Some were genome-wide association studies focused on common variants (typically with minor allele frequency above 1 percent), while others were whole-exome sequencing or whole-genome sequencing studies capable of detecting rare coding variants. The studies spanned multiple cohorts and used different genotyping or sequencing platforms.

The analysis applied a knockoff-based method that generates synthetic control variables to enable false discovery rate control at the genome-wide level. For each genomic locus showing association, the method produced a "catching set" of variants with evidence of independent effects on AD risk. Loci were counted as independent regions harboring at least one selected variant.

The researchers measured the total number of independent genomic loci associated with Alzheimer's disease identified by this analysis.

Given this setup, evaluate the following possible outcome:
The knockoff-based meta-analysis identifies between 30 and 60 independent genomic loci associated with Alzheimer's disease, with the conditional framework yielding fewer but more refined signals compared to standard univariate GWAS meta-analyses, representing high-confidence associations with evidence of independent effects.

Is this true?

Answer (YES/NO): NO